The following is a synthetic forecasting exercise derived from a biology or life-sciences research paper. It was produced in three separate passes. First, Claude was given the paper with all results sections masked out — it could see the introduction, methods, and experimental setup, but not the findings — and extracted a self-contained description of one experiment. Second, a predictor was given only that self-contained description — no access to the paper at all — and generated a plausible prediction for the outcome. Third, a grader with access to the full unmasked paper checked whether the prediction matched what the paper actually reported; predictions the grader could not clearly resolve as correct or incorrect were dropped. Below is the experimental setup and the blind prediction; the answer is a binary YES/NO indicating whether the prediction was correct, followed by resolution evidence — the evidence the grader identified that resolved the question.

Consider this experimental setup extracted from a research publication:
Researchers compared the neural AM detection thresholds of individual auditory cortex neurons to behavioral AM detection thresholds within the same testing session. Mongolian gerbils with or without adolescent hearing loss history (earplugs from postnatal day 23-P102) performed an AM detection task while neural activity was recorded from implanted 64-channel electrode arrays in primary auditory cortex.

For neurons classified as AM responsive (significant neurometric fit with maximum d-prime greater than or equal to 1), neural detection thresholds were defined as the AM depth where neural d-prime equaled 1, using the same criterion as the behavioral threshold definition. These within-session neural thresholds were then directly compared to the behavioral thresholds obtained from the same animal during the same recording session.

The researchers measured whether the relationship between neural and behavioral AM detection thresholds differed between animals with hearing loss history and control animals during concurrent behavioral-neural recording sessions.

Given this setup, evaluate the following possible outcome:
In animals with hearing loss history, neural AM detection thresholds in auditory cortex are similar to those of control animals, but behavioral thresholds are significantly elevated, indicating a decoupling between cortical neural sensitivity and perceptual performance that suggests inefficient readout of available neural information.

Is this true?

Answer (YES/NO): NO